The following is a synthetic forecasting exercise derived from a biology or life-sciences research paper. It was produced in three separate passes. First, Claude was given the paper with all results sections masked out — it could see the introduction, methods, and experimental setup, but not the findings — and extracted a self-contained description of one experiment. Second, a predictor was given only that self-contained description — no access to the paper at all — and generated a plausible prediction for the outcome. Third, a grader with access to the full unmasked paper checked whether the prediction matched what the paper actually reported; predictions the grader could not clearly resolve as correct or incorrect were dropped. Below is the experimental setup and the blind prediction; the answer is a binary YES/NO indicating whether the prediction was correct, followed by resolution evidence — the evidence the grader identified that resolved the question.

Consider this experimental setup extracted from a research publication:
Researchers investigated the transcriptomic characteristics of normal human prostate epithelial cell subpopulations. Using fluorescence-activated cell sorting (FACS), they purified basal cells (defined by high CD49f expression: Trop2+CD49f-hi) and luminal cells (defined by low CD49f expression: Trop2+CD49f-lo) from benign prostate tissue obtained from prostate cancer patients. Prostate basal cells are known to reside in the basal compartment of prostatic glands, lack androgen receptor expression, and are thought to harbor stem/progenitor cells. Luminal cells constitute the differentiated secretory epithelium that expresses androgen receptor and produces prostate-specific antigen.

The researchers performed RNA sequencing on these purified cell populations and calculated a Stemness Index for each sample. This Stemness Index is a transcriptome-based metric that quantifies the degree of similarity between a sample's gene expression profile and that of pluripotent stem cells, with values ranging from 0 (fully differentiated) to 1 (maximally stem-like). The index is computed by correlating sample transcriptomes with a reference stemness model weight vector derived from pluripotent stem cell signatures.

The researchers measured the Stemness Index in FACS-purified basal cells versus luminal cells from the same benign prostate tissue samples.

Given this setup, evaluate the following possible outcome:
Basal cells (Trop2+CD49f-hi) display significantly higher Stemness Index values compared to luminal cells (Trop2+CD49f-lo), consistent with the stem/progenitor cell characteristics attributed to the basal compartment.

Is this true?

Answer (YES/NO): YES